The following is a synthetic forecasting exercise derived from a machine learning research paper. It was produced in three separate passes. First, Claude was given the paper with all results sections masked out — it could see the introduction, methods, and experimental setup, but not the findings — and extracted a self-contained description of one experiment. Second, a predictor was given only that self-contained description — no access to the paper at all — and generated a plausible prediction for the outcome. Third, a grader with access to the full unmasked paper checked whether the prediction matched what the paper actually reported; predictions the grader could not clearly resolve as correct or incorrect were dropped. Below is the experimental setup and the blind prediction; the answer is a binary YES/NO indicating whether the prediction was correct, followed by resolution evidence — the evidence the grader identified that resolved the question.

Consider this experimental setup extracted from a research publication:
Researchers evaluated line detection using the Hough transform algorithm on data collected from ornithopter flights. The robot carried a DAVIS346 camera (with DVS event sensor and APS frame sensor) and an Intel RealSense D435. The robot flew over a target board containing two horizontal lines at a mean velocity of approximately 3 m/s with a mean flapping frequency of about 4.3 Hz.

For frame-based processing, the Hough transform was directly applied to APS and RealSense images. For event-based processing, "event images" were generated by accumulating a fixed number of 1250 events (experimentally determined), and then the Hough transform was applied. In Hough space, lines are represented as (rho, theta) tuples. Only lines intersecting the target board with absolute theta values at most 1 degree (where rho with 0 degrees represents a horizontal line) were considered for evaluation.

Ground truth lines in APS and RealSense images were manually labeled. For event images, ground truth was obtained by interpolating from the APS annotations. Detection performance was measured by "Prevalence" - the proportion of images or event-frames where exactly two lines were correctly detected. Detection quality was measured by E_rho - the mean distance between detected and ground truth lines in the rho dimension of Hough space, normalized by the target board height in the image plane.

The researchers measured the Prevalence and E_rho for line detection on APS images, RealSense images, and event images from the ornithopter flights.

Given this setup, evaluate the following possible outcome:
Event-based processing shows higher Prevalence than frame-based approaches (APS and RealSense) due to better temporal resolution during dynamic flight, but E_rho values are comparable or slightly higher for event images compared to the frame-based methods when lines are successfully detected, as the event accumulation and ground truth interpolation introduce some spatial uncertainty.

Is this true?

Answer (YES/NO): NO